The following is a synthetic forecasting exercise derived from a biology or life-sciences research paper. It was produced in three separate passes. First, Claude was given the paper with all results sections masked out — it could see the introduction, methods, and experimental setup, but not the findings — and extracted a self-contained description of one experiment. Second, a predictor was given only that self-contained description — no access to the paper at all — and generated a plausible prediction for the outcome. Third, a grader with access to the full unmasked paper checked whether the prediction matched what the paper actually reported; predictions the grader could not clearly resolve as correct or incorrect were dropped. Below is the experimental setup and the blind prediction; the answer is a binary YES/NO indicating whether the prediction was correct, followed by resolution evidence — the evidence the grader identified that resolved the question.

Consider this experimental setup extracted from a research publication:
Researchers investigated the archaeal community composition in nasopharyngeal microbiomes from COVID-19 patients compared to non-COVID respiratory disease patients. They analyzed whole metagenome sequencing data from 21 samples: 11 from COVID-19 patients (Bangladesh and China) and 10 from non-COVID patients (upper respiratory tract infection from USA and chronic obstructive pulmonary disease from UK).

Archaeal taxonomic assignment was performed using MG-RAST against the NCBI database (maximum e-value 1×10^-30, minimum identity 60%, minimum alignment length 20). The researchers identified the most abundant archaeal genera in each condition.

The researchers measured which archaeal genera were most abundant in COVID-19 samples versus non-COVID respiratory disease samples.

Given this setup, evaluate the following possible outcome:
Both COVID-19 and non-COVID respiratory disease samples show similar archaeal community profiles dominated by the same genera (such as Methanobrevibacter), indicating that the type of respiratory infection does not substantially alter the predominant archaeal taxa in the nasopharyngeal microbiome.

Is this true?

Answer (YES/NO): NO